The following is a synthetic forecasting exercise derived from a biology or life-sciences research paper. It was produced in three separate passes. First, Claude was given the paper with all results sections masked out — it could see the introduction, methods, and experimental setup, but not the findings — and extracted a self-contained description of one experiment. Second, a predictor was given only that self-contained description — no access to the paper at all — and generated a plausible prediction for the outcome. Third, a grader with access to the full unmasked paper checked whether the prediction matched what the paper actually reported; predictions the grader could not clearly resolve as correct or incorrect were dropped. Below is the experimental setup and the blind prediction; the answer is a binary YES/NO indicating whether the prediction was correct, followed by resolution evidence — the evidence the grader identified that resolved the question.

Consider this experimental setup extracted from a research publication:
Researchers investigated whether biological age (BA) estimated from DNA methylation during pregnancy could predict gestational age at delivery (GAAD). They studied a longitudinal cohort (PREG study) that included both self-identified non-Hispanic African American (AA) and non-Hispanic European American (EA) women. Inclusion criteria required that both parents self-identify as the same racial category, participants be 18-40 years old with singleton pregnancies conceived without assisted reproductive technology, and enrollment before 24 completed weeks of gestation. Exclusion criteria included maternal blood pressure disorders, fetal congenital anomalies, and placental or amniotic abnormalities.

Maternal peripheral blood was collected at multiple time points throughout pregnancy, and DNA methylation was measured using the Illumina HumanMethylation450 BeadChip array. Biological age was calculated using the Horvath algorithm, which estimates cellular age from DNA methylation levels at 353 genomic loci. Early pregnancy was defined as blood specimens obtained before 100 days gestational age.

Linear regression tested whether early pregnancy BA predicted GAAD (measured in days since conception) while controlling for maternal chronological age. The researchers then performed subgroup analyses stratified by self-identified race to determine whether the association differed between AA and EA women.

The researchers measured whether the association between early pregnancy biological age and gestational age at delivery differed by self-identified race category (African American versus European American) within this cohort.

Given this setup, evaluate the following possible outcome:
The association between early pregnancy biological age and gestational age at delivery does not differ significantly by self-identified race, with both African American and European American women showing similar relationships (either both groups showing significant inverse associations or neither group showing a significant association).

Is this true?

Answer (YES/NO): NO